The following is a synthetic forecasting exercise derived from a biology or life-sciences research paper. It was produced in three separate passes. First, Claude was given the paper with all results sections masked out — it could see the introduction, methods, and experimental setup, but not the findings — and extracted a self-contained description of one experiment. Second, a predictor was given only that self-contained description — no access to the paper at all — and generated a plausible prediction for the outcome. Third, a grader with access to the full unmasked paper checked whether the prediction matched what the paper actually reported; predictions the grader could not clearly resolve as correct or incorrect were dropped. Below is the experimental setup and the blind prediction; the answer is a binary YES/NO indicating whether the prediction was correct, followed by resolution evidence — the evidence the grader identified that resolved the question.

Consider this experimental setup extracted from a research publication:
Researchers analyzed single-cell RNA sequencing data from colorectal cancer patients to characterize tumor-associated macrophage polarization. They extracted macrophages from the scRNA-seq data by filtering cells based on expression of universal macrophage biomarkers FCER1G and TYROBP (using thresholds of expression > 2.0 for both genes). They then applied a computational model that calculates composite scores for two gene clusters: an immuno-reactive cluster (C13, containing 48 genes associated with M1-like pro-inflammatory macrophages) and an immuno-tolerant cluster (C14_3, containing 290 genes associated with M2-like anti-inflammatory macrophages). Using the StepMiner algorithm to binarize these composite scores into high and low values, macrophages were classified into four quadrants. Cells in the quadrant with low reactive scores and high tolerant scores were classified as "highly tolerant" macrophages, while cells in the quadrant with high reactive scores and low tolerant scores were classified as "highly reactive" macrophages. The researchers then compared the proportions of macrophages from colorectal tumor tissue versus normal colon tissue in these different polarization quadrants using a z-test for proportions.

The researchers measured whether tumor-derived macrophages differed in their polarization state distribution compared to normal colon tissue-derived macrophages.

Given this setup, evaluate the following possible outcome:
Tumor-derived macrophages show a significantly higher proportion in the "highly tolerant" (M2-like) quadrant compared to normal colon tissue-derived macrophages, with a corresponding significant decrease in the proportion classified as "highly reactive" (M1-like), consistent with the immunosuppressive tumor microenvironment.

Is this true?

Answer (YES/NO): NO